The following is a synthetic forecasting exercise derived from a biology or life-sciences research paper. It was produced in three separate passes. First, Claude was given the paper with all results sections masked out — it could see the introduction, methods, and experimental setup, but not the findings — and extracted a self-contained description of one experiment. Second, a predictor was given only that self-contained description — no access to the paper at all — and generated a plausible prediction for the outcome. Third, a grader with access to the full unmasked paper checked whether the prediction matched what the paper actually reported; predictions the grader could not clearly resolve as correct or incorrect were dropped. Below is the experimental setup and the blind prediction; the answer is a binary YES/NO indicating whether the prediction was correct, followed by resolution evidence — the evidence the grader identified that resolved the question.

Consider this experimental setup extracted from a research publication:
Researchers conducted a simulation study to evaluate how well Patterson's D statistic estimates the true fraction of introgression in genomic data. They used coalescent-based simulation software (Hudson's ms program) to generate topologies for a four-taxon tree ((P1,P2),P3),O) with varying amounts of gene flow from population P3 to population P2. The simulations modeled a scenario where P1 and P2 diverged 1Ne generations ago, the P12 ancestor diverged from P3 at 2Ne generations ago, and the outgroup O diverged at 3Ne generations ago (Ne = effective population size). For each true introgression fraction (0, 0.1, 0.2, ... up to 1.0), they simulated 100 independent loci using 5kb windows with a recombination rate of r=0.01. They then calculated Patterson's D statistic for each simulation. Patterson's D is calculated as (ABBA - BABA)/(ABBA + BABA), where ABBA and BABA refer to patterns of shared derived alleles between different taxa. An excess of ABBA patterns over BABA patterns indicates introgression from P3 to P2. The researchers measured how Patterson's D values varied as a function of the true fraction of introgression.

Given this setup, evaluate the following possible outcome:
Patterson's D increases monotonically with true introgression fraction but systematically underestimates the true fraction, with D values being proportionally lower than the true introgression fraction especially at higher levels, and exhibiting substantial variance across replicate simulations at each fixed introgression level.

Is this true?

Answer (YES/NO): NO